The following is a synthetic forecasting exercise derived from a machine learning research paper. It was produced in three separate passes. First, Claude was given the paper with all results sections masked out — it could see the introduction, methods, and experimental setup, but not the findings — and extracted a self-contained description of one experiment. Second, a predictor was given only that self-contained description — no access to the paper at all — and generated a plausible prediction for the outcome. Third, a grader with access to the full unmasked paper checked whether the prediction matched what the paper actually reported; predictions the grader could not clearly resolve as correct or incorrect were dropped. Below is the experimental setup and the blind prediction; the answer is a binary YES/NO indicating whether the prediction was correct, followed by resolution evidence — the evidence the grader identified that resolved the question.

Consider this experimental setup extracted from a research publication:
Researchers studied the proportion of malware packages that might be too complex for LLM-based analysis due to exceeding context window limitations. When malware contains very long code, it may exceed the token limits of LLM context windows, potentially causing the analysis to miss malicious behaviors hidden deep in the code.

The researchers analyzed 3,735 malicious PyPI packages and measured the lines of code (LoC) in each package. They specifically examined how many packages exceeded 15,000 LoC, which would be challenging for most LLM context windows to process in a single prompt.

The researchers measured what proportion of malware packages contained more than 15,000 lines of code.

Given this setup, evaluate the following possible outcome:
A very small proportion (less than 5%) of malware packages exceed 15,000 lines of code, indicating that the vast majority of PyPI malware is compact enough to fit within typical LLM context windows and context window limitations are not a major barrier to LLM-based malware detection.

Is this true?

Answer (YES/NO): YES